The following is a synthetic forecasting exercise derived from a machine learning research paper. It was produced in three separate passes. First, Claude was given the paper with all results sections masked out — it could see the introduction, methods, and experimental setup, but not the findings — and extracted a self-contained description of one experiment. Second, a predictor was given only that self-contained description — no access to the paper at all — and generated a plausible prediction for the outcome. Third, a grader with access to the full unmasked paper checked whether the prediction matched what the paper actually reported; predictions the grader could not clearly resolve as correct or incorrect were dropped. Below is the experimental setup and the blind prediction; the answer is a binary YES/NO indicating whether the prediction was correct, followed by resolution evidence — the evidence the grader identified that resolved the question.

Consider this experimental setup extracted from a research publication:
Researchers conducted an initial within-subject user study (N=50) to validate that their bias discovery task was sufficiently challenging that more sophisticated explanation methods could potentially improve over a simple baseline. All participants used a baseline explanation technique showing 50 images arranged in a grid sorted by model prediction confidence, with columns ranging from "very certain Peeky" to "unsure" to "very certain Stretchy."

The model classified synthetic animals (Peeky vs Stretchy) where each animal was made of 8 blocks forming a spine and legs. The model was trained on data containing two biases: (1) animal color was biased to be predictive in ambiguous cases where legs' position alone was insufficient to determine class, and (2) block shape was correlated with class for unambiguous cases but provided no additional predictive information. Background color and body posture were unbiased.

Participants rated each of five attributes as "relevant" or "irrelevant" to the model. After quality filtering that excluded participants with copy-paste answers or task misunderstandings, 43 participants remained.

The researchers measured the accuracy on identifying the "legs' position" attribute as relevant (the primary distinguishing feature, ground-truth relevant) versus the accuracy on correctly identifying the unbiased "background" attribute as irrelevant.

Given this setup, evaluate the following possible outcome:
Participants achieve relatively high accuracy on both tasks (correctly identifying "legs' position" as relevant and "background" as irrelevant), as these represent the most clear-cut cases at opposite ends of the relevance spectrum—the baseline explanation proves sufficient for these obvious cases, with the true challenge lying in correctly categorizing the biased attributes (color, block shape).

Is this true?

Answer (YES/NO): YES